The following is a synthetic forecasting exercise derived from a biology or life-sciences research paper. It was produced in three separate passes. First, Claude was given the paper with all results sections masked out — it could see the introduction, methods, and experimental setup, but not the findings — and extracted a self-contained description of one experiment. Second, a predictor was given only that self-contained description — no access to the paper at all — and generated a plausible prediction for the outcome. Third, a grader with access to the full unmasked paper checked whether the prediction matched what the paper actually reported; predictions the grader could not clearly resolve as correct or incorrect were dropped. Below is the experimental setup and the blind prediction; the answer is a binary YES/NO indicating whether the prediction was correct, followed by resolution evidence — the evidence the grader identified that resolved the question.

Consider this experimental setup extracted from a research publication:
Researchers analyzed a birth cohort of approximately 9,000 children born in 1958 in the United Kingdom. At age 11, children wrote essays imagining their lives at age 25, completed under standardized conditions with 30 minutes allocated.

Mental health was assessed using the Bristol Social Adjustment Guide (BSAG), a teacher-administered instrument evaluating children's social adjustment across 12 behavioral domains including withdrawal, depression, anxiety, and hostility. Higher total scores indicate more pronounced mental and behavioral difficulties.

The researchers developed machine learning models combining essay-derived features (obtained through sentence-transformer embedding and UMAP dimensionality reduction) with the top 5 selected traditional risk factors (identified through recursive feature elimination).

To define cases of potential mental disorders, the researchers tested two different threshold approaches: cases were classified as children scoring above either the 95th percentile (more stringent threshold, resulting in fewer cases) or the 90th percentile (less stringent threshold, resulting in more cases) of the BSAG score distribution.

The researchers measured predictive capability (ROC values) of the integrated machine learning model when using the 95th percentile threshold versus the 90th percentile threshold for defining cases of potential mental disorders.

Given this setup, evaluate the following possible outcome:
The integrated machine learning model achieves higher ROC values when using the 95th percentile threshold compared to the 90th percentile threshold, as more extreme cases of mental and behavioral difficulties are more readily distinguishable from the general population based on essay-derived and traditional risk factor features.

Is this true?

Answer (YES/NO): NO